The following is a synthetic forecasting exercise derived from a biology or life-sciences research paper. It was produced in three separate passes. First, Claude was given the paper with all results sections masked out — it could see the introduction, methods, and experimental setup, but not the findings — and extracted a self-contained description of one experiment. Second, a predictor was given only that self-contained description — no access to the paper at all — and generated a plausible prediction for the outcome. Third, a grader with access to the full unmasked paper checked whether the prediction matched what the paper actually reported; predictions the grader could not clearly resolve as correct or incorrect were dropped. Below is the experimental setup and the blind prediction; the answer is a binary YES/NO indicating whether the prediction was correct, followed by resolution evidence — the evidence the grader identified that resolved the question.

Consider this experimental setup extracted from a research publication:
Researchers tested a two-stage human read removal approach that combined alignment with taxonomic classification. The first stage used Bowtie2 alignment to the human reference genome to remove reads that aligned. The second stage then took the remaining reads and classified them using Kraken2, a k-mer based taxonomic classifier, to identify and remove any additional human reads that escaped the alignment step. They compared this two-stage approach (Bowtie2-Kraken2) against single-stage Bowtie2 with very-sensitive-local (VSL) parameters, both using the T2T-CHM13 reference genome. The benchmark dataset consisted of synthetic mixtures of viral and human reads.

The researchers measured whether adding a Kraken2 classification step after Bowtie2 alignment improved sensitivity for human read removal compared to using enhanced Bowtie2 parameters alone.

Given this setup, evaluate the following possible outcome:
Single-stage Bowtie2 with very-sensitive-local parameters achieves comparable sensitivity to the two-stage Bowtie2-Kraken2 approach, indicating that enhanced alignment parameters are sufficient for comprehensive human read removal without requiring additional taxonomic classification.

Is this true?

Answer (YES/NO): NO